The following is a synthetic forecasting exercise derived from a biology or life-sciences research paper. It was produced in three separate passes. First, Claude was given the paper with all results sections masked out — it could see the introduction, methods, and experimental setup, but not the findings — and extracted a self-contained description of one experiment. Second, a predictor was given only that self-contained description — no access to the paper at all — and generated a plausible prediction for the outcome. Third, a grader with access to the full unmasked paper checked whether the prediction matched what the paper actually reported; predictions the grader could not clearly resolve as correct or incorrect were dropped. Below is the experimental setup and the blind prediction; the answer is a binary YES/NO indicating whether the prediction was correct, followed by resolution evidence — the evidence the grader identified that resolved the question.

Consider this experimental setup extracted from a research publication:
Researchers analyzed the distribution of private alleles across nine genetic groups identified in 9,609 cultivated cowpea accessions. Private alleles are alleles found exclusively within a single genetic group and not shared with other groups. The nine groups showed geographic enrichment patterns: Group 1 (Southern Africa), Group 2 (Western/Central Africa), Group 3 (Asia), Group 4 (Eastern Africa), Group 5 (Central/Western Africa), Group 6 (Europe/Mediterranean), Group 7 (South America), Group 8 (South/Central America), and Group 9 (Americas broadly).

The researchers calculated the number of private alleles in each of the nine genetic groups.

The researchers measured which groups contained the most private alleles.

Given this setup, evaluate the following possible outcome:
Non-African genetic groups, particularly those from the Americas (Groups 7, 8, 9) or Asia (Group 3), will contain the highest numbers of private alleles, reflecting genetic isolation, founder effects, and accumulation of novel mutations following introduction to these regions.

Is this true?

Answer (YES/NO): NO